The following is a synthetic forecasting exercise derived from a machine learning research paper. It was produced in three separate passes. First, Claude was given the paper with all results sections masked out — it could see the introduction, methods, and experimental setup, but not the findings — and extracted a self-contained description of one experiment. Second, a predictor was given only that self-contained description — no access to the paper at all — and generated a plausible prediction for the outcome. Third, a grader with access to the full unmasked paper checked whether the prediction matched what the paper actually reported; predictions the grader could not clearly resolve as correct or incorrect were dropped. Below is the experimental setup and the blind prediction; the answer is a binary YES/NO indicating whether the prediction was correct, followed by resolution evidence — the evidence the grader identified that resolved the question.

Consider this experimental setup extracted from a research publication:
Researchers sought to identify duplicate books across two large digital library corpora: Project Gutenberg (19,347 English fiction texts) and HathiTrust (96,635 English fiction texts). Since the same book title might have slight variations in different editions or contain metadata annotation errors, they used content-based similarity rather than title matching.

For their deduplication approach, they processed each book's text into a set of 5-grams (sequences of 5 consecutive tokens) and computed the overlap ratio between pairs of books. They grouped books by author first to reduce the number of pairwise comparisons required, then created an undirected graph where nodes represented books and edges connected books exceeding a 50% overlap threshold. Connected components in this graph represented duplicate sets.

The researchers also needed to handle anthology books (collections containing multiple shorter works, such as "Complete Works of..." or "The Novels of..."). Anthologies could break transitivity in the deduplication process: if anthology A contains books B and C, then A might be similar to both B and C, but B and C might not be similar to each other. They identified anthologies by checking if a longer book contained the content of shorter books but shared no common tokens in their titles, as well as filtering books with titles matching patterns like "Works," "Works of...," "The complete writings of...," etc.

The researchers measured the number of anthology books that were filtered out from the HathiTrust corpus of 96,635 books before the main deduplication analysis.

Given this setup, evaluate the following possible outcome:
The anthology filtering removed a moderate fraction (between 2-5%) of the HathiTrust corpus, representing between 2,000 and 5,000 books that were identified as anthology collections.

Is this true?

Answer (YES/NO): NO